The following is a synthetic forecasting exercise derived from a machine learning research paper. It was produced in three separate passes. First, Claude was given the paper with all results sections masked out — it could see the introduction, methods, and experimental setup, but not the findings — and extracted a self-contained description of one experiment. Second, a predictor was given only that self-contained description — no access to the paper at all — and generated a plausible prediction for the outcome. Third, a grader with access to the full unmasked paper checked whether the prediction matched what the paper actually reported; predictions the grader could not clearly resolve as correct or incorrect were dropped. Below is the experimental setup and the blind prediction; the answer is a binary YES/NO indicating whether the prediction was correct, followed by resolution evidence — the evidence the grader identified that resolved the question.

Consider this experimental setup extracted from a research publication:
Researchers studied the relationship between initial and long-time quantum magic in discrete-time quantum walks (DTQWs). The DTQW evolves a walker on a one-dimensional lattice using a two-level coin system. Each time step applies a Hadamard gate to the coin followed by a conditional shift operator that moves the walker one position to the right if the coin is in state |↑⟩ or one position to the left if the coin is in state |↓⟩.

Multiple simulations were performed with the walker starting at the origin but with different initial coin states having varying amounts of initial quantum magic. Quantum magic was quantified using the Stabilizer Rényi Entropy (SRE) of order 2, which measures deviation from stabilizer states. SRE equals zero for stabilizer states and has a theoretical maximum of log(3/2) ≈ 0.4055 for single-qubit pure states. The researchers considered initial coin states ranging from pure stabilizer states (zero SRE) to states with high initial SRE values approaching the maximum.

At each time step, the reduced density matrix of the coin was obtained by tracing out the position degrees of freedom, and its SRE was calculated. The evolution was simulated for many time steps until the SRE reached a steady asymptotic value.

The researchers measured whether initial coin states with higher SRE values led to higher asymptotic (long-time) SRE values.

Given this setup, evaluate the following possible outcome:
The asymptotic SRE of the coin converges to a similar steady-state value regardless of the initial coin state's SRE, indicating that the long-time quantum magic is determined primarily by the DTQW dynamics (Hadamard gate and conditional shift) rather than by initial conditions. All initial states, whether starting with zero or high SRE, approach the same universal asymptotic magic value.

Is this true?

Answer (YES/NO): NO